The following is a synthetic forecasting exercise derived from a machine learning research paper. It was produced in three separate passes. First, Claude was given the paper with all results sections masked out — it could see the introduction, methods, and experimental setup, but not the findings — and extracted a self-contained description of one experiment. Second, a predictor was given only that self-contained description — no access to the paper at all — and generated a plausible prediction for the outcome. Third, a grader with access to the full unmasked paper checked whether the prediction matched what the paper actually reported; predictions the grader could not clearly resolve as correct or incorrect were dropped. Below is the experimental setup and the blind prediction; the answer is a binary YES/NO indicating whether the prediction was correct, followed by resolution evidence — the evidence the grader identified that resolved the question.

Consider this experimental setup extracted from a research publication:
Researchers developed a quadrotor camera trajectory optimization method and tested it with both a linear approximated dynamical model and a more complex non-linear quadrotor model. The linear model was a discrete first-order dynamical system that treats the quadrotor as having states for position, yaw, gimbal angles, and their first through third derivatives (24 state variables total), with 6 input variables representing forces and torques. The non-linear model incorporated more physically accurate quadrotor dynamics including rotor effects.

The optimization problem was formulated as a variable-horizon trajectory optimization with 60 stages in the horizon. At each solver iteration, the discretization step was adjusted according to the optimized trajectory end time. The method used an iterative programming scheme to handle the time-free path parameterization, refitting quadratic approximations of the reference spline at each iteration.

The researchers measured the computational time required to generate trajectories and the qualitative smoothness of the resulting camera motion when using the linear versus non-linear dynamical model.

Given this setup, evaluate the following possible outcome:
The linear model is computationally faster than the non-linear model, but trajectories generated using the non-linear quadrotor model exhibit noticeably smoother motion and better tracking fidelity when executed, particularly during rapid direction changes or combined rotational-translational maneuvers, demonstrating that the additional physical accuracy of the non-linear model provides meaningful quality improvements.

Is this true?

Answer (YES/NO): NO